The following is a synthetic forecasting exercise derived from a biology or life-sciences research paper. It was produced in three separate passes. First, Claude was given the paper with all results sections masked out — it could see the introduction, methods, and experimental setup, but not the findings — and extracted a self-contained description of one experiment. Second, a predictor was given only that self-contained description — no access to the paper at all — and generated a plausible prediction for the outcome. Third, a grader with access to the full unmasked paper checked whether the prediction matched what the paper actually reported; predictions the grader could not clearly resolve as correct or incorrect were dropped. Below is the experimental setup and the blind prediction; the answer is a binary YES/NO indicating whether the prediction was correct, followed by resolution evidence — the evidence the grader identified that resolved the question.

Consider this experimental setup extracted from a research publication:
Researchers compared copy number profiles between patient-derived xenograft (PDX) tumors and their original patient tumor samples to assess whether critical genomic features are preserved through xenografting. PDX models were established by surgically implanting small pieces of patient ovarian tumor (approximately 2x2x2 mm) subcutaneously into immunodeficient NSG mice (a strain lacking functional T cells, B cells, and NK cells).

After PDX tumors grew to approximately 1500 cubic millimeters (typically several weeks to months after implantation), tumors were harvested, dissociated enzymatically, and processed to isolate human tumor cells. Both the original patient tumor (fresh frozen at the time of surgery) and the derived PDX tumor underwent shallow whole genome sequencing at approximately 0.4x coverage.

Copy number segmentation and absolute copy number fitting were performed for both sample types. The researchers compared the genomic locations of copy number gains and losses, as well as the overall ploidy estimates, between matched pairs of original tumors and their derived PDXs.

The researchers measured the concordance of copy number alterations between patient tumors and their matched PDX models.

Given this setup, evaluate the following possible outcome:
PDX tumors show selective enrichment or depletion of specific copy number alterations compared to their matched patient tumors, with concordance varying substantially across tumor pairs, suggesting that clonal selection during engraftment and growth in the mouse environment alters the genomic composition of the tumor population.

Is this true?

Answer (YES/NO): NO